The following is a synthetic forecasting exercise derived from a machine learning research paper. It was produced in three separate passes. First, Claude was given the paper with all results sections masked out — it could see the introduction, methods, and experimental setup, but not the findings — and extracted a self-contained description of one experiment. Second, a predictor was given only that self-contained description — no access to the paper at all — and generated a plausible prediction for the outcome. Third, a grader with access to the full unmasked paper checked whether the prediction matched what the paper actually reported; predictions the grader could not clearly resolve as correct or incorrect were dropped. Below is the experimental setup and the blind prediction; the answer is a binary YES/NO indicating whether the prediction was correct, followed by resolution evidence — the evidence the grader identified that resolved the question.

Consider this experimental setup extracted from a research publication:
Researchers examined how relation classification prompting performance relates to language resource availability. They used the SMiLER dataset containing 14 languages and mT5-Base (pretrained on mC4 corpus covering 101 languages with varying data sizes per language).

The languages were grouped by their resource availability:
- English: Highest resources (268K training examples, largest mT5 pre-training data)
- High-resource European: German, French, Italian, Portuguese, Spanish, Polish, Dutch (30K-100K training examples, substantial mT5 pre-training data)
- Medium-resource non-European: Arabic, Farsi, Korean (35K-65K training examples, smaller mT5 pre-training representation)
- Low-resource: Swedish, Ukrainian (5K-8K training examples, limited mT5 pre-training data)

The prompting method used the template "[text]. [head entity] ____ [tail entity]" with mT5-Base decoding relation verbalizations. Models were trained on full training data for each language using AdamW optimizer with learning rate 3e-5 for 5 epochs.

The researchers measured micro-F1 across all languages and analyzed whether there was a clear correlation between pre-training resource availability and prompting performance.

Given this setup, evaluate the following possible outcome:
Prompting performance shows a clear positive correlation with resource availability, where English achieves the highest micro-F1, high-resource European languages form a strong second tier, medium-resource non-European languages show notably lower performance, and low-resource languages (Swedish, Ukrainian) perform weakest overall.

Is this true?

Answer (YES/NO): YES